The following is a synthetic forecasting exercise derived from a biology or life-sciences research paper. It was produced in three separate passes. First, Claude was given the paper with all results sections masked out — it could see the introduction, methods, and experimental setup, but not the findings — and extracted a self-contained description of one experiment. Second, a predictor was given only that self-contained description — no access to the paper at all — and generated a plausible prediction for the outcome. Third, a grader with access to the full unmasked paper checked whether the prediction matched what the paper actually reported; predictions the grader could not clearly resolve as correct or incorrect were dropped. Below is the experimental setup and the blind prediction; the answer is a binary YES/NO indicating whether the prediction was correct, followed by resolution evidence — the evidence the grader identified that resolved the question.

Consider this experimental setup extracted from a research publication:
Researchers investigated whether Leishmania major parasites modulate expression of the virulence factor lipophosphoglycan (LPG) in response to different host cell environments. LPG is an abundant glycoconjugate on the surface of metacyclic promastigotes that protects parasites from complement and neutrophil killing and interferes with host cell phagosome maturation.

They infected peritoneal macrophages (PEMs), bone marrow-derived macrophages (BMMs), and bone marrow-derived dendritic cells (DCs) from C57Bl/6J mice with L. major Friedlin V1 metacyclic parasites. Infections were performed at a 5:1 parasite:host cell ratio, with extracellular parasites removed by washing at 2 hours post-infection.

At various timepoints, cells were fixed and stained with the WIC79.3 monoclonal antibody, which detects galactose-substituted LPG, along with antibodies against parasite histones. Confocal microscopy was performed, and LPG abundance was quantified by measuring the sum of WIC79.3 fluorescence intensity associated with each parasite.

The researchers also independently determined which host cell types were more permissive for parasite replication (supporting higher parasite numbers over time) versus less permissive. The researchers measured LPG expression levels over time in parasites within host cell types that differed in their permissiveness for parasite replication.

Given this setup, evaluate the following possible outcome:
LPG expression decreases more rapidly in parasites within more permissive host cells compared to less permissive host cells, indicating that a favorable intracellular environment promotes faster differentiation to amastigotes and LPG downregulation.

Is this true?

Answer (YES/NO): NO